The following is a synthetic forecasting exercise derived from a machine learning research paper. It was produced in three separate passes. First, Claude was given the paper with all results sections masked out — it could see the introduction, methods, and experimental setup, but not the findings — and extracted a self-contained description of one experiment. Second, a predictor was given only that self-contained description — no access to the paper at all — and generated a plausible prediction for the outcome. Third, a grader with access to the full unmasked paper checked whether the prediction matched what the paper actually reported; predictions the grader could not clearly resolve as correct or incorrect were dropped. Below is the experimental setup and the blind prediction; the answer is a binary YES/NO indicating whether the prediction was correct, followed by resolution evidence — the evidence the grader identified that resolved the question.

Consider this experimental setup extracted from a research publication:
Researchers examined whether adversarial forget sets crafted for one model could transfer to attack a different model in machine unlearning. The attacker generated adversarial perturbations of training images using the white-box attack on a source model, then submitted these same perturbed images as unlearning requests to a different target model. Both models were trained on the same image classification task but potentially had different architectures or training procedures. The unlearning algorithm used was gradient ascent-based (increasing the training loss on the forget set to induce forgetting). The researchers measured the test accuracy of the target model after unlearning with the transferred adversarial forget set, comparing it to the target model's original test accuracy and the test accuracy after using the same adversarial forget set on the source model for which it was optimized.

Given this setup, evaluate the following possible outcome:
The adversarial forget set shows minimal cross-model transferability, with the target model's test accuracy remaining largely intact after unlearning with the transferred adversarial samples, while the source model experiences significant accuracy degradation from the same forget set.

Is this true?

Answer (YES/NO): NO